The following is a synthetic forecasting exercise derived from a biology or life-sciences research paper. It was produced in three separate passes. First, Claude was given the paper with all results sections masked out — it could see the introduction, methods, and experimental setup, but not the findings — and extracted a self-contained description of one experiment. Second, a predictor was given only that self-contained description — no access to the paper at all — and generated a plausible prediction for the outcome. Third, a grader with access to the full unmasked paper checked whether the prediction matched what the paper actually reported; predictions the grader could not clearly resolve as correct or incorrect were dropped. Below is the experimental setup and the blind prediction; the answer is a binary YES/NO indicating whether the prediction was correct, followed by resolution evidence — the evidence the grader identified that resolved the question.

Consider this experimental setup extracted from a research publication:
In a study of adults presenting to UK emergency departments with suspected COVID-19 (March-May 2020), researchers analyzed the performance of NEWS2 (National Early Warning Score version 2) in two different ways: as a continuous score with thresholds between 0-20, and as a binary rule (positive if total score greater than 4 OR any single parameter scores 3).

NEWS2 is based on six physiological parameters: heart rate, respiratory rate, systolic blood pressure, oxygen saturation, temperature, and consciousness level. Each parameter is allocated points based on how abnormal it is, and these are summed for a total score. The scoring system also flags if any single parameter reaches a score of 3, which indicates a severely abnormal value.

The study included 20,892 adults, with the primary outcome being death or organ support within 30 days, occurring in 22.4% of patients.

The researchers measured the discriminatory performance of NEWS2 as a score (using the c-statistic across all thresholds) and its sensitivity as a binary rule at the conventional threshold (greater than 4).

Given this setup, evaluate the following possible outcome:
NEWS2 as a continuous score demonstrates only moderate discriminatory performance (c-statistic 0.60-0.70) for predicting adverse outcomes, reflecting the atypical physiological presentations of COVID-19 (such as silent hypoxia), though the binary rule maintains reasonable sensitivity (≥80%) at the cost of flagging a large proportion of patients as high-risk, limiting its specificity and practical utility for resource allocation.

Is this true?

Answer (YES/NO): NO